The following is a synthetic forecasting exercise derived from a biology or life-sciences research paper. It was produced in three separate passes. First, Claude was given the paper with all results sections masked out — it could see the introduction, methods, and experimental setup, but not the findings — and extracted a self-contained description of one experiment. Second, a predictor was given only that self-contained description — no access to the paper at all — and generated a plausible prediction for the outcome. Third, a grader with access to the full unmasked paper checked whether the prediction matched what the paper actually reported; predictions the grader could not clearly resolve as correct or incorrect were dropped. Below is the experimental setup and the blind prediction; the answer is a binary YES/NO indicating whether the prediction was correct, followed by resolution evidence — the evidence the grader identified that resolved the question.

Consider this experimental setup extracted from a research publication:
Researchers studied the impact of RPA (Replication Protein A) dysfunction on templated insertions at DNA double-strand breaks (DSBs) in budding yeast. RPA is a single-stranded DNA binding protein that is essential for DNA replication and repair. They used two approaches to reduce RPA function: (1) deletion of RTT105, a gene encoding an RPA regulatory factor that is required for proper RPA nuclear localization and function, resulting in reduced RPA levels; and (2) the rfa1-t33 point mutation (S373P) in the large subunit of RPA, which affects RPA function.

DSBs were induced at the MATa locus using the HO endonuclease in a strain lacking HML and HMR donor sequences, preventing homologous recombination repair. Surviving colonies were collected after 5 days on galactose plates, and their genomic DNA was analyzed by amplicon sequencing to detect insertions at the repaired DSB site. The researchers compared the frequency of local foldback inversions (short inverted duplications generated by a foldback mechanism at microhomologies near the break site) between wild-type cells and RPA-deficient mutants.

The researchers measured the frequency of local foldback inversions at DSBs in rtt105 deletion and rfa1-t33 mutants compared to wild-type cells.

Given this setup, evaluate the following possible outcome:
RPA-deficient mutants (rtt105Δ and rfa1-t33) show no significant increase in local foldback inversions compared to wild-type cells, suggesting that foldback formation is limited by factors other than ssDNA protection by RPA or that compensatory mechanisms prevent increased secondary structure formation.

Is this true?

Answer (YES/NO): NO